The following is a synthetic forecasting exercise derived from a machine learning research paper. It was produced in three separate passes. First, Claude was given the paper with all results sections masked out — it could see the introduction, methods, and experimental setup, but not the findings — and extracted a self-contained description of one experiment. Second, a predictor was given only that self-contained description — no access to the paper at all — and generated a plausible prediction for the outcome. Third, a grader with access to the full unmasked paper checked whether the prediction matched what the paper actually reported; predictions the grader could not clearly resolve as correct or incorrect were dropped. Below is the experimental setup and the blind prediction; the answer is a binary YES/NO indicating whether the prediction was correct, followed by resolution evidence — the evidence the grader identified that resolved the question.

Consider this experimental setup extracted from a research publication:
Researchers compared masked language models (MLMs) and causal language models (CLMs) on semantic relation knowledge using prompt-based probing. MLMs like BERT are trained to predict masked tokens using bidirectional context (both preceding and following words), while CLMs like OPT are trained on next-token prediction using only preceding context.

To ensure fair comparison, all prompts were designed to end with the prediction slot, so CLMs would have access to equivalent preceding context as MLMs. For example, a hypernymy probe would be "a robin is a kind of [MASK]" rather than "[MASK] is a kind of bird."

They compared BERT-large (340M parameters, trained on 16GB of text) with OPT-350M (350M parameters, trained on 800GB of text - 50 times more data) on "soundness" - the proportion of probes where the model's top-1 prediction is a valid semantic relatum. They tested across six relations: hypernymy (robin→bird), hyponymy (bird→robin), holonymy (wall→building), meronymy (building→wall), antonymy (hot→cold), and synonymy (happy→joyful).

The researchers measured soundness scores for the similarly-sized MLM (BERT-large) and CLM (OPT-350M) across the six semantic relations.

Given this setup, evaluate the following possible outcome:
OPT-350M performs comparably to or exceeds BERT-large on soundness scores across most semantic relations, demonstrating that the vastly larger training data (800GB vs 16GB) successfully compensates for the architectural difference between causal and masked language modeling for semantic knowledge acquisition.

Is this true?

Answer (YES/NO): NO